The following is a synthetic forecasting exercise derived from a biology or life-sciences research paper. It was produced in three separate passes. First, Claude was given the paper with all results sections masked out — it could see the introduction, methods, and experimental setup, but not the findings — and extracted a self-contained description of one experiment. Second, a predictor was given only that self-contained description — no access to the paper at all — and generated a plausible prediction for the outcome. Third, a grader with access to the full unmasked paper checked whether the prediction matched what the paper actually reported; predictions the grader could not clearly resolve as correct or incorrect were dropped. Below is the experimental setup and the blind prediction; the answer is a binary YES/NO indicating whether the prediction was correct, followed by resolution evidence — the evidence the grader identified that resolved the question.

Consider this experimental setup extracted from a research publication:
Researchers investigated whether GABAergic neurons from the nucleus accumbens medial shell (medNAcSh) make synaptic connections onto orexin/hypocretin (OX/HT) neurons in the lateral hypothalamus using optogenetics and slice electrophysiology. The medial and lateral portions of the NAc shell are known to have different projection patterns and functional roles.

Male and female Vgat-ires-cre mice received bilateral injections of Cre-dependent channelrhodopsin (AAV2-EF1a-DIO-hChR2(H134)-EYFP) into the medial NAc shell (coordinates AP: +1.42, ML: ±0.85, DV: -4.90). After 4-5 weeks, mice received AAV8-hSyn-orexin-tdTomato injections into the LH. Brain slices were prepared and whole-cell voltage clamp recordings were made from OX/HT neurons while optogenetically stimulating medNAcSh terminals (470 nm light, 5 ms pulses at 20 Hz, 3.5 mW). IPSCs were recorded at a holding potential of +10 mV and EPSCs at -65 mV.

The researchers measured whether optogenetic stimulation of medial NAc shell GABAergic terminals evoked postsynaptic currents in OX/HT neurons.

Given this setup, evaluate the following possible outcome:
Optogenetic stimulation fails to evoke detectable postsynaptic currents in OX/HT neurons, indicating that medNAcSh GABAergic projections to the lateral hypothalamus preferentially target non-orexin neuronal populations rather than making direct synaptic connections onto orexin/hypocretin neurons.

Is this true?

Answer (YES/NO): YES